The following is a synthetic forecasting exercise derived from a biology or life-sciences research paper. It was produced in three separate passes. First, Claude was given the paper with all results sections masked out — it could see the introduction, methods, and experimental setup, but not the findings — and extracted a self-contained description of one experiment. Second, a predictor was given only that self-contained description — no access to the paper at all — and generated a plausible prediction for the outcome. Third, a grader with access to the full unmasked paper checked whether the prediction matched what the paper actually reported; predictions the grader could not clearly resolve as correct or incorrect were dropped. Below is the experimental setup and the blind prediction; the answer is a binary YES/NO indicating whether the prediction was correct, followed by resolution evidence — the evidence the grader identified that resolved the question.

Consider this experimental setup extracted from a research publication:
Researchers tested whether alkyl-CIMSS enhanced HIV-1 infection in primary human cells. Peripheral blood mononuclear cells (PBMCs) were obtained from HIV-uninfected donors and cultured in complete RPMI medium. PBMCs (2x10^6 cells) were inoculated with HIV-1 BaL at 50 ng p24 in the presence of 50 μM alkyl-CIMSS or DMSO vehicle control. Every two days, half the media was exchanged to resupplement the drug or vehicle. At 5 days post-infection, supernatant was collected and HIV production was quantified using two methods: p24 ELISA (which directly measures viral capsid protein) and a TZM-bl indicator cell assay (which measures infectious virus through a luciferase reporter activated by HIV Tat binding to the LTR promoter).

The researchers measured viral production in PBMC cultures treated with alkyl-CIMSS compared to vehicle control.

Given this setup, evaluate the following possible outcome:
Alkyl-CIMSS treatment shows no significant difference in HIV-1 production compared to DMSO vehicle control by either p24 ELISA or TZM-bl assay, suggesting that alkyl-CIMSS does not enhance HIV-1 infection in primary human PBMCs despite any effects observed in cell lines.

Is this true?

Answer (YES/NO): NO